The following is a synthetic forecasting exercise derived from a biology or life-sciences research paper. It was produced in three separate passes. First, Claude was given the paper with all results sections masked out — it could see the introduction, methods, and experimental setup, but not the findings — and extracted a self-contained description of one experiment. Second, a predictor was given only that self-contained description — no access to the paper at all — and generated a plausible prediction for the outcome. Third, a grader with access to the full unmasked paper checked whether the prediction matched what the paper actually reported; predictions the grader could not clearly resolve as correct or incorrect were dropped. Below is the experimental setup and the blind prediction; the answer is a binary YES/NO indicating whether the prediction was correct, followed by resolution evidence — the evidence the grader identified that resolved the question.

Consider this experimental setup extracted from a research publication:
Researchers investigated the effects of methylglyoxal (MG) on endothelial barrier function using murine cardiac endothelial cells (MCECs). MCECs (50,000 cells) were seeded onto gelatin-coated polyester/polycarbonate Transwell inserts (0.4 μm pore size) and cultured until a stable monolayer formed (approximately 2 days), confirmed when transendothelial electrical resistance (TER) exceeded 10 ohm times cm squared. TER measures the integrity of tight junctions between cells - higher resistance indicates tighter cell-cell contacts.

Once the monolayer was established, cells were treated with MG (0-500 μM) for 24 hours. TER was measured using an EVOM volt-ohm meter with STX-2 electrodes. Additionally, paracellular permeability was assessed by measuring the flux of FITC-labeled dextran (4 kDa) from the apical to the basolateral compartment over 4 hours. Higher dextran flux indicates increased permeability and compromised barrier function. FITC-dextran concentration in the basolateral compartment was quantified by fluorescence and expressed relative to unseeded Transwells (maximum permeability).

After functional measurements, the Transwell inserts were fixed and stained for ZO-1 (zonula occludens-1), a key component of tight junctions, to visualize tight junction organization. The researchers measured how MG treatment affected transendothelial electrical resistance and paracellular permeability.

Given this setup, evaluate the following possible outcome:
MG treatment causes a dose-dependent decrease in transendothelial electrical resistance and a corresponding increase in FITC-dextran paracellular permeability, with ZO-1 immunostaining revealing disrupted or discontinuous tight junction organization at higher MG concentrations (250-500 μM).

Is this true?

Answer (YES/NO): NO